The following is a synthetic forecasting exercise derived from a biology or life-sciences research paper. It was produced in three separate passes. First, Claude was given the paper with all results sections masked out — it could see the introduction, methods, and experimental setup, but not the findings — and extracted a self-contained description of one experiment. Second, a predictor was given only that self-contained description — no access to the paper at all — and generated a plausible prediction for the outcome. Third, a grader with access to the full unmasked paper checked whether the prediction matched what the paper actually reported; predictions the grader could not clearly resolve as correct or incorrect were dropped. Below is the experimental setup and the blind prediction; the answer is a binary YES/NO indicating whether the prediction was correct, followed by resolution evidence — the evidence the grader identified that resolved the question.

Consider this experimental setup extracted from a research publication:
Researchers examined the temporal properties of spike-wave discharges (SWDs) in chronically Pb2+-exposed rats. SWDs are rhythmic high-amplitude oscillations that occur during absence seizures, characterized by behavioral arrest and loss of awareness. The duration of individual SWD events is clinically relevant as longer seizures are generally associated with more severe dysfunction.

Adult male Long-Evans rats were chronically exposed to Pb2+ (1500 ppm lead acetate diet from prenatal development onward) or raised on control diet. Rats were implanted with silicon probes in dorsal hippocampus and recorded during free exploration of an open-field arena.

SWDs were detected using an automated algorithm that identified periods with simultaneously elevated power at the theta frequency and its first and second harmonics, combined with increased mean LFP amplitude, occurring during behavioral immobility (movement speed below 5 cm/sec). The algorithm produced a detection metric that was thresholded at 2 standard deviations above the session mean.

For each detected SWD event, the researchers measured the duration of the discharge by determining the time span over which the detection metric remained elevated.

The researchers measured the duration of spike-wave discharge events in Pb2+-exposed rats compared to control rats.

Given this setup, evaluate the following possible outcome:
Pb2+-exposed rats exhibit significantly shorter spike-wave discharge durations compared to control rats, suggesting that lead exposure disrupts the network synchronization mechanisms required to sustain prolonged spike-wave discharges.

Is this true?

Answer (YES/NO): NO